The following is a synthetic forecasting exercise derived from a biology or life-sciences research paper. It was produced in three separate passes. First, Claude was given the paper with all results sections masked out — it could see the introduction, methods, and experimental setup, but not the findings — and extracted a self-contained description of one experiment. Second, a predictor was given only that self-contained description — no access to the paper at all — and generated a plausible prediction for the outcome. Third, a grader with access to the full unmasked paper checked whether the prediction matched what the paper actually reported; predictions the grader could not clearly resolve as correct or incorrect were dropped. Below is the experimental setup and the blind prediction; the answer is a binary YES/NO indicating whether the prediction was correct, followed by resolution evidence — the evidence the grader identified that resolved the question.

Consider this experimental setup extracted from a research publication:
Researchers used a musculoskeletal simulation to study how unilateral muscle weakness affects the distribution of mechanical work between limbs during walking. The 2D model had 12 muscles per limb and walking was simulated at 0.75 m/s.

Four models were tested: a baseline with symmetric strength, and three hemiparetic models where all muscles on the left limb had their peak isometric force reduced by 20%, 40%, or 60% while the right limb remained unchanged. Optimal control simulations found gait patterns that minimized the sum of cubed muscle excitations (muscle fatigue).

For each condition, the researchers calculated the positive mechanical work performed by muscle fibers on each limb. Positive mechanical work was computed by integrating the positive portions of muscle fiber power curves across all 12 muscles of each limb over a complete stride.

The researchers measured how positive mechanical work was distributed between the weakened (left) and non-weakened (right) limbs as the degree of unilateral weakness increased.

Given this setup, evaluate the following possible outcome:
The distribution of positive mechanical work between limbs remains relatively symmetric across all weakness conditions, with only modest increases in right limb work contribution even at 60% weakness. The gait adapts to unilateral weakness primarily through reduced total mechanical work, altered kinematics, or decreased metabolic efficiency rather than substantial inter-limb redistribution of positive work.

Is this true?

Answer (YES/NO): NO